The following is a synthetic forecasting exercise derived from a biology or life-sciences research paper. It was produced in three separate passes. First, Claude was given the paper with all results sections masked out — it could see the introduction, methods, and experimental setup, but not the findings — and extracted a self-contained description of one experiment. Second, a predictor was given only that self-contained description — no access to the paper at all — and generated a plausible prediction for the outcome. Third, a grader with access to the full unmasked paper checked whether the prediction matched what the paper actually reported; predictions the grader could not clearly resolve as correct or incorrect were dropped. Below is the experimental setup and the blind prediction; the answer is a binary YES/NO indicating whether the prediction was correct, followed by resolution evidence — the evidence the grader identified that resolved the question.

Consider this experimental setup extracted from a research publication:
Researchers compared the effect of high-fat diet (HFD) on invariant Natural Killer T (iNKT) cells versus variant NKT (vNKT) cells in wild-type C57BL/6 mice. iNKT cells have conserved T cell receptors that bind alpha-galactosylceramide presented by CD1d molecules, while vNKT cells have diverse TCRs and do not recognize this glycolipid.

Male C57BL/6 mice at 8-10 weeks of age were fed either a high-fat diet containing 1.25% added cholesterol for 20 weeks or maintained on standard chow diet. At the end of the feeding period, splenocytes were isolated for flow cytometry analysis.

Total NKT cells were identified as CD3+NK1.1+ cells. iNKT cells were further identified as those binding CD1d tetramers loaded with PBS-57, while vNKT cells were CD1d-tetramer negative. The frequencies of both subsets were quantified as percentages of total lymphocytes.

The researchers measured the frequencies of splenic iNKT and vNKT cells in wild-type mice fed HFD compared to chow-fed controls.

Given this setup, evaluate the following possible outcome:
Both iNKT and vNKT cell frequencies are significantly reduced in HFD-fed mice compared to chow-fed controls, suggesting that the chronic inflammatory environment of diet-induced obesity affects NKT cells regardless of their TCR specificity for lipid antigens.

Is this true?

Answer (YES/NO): NO